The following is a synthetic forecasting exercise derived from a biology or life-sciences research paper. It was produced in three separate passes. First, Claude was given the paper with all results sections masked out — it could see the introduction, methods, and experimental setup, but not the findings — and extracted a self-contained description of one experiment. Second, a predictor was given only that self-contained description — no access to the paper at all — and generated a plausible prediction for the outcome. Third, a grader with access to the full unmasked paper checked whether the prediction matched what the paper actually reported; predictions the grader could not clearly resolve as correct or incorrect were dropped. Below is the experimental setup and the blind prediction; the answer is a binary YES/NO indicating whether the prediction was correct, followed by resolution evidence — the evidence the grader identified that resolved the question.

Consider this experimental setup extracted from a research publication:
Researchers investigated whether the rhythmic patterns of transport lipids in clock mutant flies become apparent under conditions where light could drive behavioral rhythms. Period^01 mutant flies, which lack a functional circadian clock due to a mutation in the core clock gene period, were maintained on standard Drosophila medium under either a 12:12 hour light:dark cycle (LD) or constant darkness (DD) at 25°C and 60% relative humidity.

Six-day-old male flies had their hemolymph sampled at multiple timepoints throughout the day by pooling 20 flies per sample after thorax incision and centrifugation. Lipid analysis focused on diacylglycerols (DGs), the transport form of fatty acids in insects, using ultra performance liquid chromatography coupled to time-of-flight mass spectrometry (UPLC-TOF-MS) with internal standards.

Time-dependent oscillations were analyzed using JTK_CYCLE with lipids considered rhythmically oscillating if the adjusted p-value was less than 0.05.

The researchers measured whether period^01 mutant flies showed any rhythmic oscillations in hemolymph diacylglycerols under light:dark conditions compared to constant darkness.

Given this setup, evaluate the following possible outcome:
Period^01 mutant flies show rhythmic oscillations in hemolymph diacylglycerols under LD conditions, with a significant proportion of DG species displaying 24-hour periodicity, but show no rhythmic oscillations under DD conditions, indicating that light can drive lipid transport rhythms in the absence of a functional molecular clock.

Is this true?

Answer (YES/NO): NO